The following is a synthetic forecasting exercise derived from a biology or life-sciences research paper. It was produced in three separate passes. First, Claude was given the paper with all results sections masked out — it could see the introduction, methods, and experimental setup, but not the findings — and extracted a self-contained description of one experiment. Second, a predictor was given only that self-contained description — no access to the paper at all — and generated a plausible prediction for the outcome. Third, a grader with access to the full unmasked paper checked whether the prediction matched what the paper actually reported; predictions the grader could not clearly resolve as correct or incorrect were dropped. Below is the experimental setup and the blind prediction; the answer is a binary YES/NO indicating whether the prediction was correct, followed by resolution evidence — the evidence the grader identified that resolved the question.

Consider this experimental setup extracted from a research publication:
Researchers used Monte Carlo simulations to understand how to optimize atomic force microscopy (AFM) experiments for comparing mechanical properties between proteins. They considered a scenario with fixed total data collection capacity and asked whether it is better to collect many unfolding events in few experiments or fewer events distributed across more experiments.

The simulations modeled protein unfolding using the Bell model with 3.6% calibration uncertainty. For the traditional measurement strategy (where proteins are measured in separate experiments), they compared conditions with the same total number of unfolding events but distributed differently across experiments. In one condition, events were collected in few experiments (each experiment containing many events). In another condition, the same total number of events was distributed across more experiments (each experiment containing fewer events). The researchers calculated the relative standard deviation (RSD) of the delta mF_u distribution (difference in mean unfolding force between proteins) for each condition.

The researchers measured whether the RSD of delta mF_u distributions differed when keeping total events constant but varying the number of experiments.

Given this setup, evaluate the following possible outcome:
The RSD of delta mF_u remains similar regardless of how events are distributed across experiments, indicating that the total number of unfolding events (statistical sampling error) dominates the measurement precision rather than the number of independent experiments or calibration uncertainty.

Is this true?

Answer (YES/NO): NO